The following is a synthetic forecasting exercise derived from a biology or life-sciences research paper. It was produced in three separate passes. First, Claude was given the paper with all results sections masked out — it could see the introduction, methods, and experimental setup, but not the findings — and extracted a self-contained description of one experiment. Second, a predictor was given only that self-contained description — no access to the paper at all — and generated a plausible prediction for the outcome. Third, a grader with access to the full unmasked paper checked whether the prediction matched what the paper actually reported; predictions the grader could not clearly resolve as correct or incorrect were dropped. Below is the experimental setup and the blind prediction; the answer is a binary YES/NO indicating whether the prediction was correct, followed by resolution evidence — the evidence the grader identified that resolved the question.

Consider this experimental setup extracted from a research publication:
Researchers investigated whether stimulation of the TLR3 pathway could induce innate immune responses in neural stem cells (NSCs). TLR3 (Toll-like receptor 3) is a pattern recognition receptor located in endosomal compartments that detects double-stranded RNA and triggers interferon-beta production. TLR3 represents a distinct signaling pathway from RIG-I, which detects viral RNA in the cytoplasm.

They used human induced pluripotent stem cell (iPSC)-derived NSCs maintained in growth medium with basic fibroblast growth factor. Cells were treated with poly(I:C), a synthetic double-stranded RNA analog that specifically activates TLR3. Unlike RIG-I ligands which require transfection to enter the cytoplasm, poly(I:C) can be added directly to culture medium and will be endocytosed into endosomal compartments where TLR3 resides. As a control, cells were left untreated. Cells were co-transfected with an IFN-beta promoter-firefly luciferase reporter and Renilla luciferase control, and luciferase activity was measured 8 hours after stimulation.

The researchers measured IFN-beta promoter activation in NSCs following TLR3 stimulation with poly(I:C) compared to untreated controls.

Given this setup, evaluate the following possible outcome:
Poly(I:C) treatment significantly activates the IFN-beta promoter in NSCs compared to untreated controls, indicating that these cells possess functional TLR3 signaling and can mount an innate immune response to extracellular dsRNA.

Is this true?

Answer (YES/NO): NO